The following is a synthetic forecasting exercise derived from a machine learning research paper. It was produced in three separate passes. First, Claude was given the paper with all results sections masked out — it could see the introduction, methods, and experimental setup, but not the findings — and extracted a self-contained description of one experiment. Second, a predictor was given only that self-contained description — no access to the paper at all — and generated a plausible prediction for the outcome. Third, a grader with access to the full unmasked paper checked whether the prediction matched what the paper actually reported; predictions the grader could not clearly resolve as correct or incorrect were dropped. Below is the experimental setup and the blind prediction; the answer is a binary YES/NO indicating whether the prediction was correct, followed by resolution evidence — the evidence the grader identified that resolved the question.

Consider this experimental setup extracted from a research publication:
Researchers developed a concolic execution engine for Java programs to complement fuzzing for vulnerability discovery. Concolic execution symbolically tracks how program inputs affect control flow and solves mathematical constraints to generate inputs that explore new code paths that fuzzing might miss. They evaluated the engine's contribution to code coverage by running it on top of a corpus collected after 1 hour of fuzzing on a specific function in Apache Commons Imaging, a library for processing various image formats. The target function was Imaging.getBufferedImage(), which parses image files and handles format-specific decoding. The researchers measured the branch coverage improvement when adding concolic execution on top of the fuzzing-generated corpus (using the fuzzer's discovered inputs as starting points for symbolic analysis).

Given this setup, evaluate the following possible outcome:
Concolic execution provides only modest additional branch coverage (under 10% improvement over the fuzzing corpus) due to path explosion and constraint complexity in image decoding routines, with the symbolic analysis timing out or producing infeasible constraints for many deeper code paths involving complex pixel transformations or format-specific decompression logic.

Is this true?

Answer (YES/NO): NO